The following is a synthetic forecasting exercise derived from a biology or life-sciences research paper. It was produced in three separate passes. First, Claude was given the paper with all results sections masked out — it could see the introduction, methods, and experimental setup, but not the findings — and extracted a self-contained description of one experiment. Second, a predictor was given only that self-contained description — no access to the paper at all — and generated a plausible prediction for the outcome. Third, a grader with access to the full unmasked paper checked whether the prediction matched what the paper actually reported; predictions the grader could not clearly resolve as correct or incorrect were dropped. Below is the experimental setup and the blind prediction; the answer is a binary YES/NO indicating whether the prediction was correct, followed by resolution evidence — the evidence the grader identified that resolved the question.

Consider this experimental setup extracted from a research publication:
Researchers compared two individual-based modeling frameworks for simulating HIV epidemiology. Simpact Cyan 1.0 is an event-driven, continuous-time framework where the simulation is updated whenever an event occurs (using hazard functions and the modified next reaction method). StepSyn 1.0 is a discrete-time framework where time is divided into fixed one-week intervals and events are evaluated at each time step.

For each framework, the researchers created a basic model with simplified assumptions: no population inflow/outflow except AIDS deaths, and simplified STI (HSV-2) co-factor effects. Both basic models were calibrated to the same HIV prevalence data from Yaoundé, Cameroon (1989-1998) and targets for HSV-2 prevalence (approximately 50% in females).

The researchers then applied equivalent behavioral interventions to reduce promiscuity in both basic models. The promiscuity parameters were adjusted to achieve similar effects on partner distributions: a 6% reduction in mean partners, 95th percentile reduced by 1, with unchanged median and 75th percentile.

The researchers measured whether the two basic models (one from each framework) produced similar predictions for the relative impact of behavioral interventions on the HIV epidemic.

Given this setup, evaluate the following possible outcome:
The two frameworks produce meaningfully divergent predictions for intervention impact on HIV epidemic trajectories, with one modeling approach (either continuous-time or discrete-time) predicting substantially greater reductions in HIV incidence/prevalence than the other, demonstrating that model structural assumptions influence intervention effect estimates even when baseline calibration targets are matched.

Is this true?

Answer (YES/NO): NO